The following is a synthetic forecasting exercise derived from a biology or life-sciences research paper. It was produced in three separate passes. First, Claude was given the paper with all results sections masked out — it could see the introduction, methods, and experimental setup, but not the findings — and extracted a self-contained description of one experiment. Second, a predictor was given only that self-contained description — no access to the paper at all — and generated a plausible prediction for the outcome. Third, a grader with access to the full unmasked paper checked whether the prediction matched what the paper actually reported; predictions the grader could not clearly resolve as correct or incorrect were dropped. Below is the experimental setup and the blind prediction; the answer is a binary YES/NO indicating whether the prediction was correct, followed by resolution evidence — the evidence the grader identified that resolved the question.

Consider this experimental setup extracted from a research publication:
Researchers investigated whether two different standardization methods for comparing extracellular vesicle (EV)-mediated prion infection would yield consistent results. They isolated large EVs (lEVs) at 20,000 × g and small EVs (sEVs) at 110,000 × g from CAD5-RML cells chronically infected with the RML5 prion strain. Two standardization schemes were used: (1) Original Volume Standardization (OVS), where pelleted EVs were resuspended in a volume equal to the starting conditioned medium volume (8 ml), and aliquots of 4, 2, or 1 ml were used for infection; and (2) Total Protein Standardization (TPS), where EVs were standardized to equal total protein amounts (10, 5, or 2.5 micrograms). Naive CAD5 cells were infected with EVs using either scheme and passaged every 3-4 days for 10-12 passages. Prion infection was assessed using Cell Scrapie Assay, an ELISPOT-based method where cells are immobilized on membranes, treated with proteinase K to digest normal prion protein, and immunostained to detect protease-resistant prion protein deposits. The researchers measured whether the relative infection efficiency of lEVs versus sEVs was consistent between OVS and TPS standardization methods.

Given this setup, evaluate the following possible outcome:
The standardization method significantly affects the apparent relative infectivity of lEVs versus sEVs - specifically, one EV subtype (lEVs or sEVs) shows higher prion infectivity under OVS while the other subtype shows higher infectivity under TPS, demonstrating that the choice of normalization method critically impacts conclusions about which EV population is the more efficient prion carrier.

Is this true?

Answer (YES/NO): NO